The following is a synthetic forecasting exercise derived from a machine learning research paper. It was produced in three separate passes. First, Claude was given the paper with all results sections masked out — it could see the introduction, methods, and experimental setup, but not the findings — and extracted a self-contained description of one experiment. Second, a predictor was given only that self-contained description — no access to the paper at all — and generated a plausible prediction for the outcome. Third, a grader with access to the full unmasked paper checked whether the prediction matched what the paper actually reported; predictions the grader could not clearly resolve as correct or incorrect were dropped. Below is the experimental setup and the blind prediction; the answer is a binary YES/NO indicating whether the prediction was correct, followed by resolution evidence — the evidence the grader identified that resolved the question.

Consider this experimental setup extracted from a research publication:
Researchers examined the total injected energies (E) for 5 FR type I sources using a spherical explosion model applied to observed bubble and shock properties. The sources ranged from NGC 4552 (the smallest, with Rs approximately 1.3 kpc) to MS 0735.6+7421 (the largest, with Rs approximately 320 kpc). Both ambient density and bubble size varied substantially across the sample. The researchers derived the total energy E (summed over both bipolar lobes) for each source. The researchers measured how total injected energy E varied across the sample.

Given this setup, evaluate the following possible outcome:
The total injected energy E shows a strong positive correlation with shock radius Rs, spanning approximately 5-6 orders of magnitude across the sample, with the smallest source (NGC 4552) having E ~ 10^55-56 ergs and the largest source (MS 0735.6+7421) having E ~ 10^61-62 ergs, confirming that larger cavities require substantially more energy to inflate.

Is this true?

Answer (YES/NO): YES